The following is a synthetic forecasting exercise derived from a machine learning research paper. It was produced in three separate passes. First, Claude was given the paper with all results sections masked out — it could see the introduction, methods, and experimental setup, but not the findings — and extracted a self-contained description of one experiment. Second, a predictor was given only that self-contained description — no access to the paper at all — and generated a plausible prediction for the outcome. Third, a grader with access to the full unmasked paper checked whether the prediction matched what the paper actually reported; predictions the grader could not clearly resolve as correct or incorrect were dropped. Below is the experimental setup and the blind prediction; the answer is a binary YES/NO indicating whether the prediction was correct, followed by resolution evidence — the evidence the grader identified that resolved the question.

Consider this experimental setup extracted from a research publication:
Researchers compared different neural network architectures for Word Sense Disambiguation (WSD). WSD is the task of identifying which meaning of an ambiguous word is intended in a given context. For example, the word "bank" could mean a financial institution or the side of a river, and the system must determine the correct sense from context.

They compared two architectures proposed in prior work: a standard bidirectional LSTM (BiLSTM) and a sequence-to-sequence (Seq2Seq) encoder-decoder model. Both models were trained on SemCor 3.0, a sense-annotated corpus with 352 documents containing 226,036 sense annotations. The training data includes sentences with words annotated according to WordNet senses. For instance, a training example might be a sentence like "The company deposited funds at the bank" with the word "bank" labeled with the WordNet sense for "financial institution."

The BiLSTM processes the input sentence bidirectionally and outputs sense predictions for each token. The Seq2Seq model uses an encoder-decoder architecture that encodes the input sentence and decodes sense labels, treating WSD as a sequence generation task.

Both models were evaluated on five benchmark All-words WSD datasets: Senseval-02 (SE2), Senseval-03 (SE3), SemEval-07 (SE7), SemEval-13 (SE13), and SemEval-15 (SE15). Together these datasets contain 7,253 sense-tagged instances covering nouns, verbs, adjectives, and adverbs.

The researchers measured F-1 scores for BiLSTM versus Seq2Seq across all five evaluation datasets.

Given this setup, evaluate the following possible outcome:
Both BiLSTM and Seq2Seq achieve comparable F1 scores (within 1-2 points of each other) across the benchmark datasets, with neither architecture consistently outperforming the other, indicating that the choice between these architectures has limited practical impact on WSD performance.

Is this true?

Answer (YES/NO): NO